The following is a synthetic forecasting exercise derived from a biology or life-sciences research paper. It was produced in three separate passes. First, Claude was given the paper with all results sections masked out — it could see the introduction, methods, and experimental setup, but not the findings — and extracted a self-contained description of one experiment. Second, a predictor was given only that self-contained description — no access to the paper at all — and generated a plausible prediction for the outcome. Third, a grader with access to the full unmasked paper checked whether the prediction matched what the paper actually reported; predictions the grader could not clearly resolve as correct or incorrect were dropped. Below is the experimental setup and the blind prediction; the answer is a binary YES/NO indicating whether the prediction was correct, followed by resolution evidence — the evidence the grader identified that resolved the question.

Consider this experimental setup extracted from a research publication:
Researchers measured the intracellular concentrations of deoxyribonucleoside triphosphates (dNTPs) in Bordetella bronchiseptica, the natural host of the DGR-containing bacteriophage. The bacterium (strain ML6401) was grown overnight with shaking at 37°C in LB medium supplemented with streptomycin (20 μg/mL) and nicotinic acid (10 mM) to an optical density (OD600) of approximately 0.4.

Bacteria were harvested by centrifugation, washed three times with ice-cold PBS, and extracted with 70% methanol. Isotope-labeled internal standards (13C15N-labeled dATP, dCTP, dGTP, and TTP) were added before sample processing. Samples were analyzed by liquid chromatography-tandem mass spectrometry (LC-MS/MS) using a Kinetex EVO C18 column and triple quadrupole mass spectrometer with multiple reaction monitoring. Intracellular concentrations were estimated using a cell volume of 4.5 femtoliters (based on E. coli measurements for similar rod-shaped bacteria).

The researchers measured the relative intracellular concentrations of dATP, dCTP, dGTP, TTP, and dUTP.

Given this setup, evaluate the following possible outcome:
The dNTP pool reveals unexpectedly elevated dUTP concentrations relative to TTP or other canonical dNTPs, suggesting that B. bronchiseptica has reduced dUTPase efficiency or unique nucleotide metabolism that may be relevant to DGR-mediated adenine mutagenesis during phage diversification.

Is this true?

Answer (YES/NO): NO